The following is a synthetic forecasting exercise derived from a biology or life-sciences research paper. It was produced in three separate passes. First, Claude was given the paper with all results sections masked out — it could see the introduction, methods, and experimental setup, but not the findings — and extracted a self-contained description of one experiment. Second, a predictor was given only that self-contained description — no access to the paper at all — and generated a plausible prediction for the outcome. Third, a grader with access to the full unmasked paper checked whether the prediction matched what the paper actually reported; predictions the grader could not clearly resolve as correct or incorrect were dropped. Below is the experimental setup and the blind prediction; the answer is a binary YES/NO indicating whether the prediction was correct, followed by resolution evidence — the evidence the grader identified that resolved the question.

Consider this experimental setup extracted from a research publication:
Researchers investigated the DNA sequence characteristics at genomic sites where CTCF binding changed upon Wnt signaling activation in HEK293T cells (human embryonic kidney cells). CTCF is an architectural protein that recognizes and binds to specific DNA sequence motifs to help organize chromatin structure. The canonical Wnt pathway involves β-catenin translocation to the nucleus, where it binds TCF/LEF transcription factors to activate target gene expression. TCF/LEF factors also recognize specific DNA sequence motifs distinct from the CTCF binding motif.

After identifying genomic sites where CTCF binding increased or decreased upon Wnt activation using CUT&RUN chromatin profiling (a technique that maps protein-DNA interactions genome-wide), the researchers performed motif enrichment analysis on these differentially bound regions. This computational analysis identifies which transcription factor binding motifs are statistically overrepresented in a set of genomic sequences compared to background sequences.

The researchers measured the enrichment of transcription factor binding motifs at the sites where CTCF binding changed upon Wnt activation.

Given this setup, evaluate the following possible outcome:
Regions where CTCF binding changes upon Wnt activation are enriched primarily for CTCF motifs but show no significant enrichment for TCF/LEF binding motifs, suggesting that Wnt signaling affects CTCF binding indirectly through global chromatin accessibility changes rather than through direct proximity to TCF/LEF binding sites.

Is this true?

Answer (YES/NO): NO